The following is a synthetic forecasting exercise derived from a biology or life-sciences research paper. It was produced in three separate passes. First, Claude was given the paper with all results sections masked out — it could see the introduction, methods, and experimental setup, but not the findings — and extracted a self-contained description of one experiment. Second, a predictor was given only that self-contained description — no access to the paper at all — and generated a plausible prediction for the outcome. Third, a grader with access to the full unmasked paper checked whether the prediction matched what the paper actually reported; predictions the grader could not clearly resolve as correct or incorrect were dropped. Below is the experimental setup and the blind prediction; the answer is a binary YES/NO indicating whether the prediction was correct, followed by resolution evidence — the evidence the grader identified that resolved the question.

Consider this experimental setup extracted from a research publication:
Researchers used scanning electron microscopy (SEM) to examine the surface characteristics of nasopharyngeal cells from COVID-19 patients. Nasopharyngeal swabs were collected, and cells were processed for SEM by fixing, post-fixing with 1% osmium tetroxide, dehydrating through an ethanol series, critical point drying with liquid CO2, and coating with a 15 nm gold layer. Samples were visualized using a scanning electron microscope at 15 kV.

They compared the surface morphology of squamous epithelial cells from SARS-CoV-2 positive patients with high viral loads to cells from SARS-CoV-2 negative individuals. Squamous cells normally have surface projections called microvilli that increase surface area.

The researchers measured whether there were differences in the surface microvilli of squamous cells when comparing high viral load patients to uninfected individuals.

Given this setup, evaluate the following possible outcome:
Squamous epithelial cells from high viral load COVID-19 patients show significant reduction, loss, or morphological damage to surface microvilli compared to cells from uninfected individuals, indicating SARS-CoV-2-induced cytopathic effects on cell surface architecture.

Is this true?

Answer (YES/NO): YES